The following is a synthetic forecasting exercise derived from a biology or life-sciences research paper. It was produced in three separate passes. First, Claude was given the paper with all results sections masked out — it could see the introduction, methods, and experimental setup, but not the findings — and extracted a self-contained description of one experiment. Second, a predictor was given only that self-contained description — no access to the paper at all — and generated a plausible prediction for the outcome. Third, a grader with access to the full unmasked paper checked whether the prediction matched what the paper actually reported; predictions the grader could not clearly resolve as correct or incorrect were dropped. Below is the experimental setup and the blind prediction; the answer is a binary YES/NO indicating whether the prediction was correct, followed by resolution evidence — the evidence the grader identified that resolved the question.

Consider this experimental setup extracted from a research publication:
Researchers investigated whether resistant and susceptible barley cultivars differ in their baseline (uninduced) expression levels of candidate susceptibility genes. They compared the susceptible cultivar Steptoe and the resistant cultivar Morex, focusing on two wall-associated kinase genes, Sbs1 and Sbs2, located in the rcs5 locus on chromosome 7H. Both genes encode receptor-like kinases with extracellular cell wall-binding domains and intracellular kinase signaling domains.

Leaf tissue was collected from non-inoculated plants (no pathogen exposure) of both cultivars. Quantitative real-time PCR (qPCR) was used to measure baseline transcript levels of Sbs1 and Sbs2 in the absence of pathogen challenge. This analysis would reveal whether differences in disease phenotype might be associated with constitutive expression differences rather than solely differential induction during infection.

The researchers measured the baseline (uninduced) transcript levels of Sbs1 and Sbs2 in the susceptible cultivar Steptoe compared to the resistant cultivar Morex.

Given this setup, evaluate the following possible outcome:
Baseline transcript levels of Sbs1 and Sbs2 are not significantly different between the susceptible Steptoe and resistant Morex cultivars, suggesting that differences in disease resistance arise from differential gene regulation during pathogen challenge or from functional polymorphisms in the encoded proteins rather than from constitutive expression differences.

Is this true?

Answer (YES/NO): YES